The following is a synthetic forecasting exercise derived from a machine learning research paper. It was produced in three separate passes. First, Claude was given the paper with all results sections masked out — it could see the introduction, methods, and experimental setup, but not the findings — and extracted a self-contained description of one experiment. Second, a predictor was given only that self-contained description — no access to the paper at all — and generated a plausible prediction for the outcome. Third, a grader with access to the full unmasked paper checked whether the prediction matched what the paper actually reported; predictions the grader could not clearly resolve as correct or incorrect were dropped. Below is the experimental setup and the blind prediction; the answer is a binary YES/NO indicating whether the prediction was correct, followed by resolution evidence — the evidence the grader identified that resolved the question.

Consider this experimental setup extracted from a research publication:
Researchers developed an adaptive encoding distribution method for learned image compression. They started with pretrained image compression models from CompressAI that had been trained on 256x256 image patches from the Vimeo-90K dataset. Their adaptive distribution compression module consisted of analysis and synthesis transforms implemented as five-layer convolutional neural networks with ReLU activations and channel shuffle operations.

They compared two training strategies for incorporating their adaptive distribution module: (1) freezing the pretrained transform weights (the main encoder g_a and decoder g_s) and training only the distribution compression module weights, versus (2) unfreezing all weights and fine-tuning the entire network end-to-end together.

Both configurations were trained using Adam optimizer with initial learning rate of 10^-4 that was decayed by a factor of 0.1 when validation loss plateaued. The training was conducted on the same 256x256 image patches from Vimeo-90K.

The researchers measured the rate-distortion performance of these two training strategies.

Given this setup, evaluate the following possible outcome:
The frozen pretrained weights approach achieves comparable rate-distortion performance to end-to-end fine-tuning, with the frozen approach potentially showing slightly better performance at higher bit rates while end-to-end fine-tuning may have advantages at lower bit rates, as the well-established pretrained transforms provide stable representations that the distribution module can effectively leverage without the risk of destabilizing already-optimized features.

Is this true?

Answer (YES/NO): NO